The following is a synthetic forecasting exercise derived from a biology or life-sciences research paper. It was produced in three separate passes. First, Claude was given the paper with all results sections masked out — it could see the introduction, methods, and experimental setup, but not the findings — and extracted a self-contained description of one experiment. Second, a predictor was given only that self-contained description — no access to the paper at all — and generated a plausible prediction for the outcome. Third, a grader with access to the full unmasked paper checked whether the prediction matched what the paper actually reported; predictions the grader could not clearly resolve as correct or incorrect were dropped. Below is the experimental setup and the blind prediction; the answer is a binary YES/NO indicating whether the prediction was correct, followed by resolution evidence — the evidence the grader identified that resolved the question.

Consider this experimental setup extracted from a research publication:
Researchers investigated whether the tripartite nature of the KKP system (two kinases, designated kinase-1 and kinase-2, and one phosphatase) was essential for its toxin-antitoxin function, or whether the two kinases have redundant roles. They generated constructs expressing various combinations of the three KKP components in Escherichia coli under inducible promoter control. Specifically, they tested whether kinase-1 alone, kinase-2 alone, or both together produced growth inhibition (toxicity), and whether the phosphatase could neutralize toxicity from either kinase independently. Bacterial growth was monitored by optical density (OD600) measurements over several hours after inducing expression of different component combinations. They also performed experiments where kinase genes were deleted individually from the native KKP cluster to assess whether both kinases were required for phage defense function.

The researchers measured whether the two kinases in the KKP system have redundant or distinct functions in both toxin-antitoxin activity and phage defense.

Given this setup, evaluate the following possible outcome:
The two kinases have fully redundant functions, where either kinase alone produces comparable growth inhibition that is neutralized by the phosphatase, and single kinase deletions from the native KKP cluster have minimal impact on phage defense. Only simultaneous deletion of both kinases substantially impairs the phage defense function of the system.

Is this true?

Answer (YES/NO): NO